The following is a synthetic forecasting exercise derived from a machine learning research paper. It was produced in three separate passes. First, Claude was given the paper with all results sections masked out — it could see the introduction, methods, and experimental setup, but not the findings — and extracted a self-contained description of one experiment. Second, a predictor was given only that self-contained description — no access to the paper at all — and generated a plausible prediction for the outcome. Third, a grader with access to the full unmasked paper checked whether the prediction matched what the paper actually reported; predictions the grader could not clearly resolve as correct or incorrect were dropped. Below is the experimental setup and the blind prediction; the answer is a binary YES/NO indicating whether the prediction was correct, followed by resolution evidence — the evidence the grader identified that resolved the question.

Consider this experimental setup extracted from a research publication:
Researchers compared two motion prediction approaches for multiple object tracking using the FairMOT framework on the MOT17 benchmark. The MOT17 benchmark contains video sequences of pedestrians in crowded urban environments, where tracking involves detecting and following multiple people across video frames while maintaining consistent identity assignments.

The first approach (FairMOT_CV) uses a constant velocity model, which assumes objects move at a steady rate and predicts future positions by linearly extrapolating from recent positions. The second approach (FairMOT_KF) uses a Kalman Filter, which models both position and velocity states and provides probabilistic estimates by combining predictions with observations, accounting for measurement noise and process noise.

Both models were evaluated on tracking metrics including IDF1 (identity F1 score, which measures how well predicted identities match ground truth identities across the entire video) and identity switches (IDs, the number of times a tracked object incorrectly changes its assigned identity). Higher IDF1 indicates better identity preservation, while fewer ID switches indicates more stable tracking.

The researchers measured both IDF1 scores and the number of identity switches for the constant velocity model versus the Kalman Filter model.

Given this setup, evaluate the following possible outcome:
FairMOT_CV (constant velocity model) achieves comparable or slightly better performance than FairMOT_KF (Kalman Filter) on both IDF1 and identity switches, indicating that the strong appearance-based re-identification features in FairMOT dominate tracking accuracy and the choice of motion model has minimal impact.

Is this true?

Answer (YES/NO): NO